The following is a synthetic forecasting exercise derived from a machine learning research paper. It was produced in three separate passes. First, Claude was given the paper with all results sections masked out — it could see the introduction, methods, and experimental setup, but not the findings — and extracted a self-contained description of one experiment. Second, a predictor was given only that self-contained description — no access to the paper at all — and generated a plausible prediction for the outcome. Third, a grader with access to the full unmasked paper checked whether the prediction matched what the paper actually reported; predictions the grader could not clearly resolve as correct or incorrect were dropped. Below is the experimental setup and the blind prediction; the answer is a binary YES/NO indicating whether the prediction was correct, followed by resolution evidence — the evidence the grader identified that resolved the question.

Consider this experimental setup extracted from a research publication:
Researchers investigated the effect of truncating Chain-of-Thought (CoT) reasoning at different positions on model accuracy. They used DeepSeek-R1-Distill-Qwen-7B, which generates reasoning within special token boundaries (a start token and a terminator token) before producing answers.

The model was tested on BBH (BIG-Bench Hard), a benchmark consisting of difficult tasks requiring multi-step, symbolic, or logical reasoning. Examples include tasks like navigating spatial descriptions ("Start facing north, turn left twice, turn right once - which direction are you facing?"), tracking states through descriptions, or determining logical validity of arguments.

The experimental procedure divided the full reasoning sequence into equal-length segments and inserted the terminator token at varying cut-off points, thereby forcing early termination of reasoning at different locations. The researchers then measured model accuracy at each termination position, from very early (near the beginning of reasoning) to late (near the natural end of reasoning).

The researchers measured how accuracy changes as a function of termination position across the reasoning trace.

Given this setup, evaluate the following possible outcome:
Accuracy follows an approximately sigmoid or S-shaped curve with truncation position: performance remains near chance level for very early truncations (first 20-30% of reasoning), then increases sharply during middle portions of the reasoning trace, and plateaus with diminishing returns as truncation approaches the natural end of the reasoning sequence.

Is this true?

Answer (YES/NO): NO